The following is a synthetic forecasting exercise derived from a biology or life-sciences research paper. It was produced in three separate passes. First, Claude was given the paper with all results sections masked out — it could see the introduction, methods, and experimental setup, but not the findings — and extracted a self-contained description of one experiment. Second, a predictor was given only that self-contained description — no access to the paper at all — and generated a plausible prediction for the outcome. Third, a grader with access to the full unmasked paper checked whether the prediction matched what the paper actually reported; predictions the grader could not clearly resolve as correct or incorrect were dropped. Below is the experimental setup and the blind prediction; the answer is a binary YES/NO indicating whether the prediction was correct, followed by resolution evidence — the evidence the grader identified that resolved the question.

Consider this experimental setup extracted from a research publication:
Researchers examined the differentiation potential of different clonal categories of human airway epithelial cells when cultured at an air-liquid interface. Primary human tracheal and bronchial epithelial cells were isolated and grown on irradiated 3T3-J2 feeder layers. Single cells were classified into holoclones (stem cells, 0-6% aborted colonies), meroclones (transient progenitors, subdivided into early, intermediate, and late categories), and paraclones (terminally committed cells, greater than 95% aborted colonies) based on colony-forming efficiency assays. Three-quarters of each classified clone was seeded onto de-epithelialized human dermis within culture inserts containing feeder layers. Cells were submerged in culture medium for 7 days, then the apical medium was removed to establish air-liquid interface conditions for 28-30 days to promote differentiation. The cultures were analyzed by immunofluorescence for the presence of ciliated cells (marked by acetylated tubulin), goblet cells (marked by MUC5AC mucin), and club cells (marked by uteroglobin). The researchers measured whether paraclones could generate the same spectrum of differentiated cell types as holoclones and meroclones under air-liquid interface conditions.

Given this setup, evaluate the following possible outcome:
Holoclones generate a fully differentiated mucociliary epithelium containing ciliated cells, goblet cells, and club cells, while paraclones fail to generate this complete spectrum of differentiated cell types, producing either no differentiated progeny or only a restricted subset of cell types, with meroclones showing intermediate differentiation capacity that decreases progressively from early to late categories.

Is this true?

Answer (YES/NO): NO